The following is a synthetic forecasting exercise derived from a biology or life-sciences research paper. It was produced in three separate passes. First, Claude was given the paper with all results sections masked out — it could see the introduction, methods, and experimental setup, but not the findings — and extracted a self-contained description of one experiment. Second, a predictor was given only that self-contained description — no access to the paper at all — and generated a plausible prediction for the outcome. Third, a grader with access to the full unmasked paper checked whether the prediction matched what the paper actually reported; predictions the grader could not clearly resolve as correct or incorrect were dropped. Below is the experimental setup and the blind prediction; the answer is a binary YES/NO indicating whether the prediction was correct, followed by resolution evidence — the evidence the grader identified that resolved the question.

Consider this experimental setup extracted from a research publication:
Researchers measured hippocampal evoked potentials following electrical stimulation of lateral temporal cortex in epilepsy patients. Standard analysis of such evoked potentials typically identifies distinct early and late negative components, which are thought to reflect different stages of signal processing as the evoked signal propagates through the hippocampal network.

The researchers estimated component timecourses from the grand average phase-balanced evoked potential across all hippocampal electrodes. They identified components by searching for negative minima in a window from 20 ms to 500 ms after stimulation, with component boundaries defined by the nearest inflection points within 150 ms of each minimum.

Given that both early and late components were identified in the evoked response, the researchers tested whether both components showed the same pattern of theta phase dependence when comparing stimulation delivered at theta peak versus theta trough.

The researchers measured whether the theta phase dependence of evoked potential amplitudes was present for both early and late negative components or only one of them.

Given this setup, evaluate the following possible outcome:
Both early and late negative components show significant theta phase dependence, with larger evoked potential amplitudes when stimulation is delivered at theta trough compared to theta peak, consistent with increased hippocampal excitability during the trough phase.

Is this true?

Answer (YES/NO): NO